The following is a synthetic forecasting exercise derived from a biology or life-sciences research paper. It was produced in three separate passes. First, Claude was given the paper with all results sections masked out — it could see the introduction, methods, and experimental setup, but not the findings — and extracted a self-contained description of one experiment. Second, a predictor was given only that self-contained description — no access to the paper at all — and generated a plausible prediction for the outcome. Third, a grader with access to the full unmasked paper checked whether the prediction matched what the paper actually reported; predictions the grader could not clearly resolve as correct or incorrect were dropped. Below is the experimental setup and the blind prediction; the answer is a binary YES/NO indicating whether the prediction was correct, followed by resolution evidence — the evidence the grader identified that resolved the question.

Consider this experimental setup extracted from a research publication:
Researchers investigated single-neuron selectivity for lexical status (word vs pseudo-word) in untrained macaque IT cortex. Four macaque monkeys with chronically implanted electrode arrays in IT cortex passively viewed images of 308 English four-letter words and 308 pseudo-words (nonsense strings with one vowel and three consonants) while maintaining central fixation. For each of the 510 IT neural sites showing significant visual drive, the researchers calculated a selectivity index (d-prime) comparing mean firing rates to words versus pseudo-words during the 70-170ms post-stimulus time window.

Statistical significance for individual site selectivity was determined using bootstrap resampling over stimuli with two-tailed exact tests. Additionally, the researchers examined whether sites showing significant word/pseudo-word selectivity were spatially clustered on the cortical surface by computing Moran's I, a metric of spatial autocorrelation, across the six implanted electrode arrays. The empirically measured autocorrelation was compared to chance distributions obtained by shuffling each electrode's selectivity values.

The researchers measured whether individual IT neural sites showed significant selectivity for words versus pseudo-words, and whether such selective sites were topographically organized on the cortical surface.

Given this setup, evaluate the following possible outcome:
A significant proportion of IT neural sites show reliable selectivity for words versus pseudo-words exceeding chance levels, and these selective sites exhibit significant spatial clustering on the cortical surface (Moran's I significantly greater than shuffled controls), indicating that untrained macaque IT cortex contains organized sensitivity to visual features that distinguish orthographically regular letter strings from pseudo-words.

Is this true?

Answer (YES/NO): NO